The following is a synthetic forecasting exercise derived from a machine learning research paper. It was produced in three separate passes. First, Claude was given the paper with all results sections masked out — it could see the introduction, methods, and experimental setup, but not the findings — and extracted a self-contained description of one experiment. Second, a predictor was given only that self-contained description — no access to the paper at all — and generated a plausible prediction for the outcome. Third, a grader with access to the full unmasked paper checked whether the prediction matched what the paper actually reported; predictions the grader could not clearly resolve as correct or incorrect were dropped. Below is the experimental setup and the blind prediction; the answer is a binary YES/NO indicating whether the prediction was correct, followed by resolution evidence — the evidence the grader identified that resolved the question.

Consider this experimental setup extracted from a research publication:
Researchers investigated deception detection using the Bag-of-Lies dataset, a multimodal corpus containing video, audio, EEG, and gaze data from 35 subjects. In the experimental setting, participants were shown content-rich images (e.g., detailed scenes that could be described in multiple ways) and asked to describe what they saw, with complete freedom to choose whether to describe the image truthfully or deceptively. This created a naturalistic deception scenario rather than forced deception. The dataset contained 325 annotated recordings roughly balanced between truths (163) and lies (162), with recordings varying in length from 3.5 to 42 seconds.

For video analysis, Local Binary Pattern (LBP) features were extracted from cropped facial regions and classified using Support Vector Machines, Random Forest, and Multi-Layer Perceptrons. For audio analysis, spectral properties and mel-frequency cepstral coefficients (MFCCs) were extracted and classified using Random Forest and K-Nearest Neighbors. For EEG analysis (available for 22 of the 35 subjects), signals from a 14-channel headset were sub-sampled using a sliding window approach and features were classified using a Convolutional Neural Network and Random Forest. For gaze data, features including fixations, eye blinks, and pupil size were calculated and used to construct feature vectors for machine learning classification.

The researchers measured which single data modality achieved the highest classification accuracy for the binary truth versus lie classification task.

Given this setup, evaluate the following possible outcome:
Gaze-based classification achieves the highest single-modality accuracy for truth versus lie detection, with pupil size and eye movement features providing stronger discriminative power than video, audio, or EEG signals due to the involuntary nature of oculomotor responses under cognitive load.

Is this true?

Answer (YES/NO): YES